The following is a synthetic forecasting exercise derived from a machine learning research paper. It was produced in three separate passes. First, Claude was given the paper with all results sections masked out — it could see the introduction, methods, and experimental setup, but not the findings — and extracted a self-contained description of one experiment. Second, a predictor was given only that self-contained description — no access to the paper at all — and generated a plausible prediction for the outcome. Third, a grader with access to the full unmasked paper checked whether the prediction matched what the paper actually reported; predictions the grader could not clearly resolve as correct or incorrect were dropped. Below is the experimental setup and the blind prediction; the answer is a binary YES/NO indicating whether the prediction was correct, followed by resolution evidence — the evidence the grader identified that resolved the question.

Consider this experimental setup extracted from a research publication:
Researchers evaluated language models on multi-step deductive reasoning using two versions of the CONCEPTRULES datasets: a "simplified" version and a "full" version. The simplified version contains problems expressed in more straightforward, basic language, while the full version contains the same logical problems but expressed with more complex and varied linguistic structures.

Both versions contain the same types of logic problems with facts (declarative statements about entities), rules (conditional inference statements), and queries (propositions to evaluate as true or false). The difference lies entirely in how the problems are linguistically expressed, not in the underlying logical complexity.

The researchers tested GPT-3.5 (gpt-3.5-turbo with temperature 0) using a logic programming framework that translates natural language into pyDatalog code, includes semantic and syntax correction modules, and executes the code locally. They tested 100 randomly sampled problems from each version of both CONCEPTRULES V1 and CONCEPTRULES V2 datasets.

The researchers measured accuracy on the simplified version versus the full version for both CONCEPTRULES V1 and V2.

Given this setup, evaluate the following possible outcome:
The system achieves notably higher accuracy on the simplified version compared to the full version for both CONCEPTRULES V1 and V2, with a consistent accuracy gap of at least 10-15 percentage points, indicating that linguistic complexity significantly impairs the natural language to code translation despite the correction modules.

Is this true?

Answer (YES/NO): NO